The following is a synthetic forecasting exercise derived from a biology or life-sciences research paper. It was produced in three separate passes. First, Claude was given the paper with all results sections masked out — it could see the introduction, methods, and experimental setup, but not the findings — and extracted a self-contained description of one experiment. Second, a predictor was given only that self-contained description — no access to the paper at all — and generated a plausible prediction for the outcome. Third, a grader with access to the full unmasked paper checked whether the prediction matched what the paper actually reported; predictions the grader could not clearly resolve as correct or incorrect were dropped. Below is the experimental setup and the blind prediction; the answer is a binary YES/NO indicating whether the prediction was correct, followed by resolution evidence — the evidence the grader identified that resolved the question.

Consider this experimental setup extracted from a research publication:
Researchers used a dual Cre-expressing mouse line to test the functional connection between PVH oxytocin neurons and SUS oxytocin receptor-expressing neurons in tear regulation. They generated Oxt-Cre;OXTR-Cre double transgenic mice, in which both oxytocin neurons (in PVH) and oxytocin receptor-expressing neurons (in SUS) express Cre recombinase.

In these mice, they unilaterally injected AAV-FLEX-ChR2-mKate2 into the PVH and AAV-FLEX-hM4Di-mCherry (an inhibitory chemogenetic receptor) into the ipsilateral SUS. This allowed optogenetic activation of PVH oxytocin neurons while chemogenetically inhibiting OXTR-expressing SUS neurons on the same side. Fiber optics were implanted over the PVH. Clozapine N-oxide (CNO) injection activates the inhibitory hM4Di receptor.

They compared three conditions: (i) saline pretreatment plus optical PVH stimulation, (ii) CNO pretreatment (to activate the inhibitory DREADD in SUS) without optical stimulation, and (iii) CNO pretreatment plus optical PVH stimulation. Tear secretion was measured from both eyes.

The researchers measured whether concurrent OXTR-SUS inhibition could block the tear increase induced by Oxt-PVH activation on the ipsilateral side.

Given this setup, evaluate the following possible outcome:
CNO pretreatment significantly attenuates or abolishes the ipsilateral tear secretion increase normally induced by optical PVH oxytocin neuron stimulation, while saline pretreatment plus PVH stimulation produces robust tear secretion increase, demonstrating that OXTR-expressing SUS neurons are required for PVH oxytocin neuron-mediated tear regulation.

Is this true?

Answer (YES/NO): YES